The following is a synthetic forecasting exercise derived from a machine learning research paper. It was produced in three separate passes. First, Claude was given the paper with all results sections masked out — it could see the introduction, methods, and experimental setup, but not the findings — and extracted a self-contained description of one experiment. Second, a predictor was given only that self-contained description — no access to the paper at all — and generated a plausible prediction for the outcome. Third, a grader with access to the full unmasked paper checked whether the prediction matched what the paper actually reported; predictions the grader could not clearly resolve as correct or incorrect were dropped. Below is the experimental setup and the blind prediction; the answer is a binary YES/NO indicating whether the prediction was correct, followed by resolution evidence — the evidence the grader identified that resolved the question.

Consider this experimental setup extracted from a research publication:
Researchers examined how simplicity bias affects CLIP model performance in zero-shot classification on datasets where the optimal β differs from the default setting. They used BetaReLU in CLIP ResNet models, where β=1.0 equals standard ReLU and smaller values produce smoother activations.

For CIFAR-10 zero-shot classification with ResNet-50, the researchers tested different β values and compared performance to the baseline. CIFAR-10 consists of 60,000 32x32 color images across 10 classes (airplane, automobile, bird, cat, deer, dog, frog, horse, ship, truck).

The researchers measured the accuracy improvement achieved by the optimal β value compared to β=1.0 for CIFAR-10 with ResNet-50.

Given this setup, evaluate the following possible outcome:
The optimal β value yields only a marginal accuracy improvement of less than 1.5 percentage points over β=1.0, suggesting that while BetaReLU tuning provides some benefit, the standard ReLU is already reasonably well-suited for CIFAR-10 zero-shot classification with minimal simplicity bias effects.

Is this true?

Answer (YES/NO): NO